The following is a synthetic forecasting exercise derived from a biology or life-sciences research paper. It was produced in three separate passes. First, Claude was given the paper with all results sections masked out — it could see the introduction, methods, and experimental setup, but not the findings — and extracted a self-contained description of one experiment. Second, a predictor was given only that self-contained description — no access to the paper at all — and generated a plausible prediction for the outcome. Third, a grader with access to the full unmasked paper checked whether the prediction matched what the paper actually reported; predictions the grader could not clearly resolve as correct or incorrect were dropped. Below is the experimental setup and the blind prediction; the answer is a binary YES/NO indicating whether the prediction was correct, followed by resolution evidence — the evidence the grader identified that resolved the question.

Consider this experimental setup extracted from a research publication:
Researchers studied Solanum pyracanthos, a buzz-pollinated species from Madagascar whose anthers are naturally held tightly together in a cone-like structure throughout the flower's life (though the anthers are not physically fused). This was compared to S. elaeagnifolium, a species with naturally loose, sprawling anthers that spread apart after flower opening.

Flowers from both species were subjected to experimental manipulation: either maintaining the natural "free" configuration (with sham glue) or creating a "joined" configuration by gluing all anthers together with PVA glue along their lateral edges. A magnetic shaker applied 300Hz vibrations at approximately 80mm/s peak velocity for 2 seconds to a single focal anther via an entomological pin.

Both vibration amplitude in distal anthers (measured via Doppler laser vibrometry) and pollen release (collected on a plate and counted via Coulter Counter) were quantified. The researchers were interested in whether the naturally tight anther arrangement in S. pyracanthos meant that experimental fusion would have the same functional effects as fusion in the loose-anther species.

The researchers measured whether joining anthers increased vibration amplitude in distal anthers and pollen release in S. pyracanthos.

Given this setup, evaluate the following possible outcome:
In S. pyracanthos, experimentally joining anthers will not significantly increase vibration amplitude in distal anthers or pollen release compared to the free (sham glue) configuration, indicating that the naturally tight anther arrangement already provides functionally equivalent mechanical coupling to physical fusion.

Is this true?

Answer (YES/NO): NO